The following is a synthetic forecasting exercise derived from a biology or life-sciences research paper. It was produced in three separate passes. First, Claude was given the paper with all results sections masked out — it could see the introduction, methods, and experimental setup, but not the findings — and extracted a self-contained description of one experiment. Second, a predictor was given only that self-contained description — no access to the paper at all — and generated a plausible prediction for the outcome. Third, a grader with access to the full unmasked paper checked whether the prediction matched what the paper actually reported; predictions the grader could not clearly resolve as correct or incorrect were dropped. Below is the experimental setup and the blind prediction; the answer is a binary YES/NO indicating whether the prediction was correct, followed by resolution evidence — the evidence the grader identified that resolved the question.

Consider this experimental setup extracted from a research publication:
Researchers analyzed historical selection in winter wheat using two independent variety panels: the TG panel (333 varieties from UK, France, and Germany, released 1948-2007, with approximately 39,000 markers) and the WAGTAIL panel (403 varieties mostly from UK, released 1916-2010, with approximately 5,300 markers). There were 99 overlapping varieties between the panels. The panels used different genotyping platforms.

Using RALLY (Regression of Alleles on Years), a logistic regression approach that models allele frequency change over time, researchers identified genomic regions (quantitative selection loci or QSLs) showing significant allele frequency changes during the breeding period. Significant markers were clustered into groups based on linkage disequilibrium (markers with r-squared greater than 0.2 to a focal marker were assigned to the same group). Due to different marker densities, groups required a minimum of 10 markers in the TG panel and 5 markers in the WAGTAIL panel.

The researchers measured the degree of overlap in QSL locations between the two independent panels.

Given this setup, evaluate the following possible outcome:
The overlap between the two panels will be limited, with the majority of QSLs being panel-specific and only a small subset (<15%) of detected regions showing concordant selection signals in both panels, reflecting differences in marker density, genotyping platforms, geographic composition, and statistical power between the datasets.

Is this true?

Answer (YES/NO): NO